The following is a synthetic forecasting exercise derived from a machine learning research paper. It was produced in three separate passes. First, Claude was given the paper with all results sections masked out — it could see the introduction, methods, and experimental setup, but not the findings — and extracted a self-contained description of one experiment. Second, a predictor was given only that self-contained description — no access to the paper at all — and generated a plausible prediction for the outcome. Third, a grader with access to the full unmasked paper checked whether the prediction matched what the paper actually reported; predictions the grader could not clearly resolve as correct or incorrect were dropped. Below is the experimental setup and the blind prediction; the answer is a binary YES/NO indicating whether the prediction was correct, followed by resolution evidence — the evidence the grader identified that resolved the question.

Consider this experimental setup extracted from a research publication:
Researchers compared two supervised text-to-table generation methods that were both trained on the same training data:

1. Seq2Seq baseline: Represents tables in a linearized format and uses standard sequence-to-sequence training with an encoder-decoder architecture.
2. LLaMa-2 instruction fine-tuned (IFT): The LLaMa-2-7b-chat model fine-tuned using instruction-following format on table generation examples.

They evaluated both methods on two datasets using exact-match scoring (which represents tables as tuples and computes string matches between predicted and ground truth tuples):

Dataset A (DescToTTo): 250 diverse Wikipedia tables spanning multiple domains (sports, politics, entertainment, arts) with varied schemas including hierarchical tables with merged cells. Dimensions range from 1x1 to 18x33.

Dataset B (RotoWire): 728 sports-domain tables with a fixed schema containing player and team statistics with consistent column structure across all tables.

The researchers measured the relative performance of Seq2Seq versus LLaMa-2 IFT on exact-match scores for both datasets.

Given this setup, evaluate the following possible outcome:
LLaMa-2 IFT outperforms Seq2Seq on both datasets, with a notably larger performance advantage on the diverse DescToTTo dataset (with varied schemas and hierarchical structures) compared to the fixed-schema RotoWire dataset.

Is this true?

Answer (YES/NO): NO